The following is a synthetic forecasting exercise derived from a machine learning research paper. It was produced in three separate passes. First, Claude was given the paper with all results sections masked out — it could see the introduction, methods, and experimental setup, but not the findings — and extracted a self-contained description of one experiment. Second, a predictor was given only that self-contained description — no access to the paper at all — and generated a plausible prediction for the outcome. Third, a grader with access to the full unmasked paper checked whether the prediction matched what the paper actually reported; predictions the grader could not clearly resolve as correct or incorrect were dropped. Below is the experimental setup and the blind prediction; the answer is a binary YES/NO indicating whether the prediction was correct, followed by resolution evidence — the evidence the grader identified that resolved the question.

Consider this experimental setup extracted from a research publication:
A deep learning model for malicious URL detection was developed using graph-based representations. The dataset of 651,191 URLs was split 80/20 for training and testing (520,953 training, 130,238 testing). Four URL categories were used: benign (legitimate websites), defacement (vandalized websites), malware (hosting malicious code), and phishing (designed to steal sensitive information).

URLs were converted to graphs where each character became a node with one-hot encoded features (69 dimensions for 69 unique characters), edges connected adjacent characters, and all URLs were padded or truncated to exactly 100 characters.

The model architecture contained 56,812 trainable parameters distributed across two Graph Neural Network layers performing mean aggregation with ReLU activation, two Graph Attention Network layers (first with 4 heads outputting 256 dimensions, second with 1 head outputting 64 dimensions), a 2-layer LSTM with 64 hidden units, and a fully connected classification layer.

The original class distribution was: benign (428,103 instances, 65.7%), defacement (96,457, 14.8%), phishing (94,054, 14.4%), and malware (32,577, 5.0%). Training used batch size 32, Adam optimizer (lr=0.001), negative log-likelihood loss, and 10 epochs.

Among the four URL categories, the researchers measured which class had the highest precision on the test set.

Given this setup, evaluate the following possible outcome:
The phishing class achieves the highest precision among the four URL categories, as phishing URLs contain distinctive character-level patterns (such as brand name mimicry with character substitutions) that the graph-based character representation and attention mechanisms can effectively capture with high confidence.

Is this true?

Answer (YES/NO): NO